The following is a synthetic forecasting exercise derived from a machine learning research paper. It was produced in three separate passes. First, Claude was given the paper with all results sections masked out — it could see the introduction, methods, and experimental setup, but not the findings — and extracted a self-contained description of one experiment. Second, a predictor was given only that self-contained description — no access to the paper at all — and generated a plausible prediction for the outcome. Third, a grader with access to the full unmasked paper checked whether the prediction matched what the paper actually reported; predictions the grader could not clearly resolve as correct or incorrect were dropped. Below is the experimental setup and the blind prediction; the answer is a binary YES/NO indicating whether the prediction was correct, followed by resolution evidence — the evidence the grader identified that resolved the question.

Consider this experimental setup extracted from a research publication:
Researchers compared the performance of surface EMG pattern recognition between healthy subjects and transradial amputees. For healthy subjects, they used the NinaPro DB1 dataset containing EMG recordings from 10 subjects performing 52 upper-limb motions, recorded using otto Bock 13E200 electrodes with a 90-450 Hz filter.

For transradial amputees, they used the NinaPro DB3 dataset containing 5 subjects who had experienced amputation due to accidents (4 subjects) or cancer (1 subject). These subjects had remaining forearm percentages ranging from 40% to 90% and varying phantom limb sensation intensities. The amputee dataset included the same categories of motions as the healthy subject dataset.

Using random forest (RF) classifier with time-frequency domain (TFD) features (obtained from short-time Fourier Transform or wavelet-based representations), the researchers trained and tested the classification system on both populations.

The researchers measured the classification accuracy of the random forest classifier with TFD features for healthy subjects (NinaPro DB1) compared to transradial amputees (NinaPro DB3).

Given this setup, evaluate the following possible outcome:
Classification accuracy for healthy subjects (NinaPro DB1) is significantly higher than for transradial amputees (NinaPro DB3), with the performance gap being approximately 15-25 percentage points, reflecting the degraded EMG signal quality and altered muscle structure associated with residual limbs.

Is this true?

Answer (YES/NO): NO